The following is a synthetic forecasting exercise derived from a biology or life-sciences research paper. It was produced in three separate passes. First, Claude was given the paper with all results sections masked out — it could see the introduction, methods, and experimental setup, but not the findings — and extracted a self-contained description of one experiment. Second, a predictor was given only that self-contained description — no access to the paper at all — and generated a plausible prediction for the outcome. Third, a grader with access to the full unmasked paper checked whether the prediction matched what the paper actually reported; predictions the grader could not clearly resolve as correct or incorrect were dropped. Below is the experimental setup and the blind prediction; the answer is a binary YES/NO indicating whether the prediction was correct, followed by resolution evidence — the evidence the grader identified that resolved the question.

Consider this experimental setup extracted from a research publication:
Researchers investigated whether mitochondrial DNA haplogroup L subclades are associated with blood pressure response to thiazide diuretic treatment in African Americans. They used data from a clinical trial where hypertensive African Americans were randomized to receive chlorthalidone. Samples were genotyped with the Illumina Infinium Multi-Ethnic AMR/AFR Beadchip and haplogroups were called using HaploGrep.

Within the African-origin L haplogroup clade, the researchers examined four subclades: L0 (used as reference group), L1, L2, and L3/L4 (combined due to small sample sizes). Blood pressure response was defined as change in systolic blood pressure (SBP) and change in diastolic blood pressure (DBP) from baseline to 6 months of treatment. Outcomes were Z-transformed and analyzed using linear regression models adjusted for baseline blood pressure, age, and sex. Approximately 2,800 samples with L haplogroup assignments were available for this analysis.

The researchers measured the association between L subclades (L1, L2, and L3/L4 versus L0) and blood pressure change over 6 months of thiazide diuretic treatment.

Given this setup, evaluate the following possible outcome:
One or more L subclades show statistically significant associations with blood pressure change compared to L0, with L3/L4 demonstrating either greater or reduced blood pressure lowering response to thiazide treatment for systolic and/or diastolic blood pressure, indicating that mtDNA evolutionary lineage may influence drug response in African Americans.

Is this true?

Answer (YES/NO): NO